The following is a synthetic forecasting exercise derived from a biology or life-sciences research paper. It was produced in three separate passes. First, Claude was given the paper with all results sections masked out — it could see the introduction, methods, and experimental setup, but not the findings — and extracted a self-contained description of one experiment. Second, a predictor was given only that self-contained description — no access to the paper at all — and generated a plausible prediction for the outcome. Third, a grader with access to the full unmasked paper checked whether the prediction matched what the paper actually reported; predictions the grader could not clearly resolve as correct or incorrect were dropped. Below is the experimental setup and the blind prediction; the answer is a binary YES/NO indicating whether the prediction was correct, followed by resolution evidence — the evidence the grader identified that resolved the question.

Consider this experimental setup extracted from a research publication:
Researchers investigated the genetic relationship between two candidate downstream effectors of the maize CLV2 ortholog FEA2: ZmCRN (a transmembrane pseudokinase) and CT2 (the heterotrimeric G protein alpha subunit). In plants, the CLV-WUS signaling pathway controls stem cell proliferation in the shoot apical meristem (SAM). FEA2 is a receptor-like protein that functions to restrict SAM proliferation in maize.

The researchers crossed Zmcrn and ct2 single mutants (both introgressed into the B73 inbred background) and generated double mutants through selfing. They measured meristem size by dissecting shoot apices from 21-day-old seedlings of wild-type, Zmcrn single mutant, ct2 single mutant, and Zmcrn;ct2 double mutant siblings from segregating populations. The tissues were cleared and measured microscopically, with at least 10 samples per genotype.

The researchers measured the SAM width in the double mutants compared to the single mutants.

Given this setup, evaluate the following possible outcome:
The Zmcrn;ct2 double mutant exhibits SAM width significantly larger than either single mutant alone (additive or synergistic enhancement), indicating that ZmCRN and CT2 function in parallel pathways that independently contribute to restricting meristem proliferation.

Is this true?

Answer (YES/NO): YES